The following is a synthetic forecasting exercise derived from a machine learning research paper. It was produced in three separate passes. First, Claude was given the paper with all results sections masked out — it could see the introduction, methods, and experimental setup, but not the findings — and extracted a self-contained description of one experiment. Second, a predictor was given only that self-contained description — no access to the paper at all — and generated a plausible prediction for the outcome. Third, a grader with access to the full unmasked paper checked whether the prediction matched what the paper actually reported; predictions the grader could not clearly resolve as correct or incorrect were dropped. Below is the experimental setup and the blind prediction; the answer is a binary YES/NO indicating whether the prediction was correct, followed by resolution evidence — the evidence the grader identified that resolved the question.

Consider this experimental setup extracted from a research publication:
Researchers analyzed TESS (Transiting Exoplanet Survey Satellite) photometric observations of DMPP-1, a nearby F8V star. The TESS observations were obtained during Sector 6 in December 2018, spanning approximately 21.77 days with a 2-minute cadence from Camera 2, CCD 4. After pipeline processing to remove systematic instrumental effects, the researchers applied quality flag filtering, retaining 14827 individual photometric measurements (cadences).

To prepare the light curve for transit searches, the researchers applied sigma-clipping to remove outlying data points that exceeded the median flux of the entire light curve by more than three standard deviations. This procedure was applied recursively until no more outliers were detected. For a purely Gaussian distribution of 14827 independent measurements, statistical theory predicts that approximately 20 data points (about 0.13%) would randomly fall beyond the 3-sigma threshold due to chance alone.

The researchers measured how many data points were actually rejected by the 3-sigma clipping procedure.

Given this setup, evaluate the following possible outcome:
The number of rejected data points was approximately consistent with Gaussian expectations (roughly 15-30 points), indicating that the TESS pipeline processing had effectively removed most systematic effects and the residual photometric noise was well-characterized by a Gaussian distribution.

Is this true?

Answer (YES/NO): NO